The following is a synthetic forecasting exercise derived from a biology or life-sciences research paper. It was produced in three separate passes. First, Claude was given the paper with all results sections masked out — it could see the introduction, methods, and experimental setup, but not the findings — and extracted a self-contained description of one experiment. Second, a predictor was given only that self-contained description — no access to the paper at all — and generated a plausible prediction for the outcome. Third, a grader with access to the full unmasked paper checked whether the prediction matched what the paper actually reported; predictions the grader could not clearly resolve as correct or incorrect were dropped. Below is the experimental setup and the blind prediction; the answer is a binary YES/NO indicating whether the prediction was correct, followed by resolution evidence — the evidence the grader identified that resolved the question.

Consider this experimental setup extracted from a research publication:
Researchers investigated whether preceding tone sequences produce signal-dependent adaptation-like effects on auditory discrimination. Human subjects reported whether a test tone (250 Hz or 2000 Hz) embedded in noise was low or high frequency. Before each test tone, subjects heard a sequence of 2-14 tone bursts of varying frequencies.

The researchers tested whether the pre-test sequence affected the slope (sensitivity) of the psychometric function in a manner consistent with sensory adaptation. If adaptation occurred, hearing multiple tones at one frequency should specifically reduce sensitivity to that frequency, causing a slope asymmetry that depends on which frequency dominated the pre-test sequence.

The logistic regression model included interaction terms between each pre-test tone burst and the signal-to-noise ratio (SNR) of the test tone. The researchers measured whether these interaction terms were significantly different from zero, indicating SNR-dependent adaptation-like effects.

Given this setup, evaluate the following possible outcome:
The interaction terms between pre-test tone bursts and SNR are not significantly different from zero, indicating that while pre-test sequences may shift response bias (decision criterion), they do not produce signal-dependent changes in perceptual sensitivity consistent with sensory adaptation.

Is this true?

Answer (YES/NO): NO